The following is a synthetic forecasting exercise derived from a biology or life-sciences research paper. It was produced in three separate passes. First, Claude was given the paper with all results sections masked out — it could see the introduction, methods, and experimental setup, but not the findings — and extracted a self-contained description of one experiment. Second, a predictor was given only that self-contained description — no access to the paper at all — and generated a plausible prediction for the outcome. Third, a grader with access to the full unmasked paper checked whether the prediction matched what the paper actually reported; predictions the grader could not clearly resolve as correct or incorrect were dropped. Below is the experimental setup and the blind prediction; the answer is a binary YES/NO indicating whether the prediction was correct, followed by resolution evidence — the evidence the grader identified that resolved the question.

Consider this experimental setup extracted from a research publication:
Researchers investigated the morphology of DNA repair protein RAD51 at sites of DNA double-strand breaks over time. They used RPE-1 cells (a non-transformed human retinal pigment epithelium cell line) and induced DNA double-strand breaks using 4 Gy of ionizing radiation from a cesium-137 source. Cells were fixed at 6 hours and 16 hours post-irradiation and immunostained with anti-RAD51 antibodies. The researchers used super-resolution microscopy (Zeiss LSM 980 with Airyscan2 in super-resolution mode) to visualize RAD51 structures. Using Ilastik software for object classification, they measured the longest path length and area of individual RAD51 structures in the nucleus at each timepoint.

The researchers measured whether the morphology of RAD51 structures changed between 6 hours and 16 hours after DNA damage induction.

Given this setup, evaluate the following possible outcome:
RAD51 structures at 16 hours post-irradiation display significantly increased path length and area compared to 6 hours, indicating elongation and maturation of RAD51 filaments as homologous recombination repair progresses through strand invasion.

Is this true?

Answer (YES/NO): NO